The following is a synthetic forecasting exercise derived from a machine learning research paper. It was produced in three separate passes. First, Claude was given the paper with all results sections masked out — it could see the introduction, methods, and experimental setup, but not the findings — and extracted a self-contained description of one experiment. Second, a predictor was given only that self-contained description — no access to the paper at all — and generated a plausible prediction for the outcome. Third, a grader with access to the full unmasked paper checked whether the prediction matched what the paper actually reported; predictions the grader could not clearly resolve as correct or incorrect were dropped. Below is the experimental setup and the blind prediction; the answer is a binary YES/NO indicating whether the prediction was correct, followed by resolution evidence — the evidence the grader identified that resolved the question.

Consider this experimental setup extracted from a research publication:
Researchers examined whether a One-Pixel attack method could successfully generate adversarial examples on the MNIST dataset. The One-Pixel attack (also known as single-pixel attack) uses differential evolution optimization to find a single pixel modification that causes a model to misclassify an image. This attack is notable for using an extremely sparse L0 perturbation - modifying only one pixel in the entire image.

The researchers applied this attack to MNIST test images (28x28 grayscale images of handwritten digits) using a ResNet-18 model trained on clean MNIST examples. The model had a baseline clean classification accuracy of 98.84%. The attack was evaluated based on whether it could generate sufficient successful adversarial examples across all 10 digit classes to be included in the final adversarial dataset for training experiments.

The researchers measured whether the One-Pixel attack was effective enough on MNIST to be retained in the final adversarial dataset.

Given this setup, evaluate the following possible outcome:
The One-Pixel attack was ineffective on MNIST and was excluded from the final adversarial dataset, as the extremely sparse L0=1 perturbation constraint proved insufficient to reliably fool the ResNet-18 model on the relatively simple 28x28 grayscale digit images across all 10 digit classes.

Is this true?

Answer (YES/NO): YES